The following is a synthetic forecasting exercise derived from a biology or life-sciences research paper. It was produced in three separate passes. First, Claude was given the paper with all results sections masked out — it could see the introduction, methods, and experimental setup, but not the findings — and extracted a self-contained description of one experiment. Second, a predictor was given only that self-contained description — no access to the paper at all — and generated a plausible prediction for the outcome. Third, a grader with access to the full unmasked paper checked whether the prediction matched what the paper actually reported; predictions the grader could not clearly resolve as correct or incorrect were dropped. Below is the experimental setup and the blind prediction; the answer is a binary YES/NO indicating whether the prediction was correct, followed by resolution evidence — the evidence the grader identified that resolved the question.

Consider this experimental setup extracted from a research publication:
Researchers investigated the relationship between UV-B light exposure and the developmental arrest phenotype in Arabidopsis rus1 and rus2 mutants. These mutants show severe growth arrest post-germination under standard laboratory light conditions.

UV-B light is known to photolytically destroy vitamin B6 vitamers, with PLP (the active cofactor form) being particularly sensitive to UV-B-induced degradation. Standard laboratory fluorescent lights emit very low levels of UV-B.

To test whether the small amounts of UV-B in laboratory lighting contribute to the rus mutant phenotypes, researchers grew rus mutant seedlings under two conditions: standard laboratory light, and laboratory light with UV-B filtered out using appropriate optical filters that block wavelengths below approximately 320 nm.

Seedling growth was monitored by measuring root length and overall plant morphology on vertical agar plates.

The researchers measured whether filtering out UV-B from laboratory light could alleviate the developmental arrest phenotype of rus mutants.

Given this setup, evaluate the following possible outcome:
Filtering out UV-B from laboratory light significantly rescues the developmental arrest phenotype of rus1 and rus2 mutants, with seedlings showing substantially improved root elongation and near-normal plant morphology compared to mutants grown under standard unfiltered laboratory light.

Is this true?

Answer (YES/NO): NO